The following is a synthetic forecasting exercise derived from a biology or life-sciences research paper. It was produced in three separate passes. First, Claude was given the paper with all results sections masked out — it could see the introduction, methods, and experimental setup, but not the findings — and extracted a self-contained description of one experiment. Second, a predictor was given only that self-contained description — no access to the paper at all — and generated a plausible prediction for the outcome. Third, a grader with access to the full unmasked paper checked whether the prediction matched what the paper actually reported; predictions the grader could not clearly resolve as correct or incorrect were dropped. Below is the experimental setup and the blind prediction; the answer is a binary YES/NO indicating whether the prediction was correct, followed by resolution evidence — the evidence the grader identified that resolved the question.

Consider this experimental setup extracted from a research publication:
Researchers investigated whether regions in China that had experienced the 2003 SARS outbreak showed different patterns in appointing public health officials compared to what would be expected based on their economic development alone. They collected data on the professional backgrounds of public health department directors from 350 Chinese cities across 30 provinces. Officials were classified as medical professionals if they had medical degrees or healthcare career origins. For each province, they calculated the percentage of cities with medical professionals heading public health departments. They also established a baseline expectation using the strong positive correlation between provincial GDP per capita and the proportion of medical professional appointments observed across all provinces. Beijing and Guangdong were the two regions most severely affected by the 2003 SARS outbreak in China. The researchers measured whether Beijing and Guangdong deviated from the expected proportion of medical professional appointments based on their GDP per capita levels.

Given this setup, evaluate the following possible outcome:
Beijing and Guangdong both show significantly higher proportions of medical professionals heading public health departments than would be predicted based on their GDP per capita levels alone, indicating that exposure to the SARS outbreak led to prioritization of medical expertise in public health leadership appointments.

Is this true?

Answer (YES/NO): YES